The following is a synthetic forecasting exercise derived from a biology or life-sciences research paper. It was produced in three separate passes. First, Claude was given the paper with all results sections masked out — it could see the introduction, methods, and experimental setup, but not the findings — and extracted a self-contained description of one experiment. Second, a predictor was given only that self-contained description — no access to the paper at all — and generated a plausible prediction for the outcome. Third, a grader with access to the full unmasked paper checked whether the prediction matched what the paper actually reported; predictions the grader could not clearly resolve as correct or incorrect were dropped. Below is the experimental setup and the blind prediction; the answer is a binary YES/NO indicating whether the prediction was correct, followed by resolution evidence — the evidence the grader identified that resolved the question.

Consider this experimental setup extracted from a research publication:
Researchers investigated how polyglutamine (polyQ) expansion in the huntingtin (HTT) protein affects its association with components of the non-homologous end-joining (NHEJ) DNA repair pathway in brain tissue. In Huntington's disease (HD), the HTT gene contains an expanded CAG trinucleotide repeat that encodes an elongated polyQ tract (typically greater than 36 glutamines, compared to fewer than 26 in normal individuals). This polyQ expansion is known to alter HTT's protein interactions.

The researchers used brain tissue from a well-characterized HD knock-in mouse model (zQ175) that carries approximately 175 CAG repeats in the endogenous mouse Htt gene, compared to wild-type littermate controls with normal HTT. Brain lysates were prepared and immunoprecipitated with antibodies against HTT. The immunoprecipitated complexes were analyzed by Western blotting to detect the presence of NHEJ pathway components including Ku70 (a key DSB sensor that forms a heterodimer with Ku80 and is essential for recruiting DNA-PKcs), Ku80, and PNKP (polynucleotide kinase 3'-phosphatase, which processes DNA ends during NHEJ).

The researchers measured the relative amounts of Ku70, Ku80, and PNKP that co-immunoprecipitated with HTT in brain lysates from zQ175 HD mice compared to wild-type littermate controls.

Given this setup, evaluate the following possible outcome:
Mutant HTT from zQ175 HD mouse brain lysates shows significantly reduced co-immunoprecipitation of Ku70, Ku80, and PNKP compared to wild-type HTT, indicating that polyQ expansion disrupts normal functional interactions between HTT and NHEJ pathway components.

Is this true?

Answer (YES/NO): NO